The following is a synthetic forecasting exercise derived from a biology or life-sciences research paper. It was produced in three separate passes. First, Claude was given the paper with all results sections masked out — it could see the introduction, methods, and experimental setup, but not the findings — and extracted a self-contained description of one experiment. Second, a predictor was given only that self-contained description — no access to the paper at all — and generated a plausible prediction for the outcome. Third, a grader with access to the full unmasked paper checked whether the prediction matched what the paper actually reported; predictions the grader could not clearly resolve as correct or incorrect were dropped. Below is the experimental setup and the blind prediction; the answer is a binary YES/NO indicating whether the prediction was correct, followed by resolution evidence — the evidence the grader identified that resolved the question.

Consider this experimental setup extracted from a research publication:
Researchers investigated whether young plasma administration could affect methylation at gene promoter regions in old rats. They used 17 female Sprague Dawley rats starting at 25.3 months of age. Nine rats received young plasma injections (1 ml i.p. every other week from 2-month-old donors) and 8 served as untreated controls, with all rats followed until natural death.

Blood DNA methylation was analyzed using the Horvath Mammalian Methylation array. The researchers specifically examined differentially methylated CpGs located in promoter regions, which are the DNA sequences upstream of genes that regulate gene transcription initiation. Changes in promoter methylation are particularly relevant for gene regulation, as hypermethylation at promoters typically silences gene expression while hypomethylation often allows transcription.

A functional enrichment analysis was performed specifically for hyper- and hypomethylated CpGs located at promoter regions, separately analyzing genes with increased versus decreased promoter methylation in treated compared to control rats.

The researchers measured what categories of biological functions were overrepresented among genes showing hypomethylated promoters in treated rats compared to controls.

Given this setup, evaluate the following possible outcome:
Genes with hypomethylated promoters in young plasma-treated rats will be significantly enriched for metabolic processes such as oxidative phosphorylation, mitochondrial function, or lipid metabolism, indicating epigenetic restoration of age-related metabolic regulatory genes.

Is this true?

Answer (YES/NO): NO